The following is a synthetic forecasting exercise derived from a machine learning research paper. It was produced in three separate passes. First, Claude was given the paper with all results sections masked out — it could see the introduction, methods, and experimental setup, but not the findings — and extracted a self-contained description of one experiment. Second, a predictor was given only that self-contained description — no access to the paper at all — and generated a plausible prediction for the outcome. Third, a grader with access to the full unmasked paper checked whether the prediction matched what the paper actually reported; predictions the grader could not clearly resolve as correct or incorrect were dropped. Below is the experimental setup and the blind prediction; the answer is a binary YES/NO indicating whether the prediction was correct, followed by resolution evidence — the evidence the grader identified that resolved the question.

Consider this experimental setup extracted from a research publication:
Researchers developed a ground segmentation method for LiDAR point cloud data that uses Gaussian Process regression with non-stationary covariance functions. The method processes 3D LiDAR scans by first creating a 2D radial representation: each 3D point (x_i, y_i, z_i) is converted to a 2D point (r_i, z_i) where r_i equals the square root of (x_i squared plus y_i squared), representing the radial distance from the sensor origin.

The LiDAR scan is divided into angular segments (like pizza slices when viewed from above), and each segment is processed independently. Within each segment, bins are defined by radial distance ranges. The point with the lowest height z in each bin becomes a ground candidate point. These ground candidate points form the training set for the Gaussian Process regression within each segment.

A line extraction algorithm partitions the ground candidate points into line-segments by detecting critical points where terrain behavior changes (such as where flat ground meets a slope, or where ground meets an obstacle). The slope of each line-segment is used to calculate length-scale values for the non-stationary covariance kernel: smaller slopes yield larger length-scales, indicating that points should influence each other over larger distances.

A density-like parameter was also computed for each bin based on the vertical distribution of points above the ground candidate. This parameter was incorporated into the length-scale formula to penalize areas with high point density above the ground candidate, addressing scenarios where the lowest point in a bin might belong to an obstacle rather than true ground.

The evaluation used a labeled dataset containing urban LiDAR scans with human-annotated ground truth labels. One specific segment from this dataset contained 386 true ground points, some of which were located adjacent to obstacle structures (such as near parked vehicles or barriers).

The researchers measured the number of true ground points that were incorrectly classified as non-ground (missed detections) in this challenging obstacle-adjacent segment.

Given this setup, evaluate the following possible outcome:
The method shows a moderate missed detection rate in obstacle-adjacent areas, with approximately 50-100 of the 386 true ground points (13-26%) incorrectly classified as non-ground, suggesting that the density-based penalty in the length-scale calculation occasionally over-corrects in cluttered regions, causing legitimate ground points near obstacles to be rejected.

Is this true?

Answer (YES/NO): NO